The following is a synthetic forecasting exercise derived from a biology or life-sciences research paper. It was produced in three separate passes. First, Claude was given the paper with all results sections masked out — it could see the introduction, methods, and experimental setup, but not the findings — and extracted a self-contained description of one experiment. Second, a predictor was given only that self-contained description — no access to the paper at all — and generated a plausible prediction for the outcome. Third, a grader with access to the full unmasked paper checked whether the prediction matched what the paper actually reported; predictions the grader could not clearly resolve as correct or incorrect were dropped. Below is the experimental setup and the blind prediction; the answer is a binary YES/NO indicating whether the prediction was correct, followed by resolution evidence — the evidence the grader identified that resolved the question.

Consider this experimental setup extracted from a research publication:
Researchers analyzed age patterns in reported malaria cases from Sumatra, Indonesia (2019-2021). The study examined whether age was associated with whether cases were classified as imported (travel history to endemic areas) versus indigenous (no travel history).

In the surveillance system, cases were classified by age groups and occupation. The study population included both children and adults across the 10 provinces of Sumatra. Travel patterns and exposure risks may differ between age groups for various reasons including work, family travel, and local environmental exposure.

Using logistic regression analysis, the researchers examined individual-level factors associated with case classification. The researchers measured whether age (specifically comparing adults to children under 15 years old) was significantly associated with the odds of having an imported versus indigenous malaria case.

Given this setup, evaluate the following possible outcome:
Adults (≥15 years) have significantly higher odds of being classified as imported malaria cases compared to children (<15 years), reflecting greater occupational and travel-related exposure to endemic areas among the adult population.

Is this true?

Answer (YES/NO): YES